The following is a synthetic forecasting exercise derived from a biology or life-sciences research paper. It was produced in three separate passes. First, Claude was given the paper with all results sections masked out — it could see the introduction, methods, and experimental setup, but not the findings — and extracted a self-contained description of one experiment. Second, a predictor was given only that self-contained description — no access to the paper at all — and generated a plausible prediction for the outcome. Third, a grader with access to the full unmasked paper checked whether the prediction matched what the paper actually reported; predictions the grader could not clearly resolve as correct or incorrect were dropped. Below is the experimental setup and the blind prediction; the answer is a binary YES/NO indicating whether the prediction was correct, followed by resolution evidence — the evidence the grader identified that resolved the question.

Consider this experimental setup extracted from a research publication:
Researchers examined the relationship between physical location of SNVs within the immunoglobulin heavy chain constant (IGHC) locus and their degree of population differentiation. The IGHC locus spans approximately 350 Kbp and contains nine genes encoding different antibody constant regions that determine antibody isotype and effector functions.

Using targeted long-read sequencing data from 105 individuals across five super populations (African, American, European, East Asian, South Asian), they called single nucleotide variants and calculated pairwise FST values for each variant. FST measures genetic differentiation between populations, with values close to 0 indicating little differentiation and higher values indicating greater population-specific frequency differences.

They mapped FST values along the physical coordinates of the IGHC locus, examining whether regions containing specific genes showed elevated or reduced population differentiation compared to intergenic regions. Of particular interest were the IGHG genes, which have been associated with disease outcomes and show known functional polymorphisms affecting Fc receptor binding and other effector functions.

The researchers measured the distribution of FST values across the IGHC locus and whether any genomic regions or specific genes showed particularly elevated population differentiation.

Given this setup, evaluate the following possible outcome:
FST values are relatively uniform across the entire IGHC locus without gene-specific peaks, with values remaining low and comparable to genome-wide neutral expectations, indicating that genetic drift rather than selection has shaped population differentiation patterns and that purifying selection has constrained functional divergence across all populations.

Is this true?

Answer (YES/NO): NO